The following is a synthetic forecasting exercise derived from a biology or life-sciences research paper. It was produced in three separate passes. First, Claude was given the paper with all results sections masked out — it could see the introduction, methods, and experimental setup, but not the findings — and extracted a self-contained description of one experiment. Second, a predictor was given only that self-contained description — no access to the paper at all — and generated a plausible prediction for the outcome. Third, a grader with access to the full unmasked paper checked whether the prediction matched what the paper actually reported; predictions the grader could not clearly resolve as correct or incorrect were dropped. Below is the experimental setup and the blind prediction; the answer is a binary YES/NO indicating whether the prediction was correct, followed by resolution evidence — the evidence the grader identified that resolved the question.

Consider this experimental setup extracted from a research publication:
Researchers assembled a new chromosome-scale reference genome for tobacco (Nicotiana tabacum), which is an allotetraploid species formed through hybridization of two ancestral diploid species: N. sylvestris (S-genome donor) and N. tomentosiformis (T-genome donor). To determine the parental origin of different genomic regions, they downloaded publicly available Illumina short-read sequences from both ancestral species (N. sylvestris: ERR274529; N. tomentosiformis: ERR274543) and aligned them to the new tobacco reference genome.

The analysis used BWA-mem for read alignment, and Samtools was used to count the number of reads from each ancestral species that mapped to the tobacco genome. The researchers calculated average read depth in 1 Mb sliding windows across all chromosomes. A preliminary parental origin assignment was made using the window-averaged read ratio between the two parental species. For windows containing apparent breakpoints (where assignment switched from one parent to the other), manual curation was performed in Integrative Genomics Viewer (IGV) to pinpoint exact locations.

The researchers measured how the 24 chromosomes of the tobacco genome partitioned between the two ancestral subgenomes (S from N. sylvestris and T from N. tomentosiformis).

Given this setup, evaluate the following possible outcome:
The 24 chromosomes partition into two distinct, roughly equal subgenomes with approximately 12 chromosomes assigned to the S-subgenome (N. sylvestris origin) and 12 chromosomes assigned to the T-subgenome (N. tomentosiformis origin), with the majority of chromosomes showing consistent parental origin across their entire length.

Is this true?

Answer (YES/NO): NO